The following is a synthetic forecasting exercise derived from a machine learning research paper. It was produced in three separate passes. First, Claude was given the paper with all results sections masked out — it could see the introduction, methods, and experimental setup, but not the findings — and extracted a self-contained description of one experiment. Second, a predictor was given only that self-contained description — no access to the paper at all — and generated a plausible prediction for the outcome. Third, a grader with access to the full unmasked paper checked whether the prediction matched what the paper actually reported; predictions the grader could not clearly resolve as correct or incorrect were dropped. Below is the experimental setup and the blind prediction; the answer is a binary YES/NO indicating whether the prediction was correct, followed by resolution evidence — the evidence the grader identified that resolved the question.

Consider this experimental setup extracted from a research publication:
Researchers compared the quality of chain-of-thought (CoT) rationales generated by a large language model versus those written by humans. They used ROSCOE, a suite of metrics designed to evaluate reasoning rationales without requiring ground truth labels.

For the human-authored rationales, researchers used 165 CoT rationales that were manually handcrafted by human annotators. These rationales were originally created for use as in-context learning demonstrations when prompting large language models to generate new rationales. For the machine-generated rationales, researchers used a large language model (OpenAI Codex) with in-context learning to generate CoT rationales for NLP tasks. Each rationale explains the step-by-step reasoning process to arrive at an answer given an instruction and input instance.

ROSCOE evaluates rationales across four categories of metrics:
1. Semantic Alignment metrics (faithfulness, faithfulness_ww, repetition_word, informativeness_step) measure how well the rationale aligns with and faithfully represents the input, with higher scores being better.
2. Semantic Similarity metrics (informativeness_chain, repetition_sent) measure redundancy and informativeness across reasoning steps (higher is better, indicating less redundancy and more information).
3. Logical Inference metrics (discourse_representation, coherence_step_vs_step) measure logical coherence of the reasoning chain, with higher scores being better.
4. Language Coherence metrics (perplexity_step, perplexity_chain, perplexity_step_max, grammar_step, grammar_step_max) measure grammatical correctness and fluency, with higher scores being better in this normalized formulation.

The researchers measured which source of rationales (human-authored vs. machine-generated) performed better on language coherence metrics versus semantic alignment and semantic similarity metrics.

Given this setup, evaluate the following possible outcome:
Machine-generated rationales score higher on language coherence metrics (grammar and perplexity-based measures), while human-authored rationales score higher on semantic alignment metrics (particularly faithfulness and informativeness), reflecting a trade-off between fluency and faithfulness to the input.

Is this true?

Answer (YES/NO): NO